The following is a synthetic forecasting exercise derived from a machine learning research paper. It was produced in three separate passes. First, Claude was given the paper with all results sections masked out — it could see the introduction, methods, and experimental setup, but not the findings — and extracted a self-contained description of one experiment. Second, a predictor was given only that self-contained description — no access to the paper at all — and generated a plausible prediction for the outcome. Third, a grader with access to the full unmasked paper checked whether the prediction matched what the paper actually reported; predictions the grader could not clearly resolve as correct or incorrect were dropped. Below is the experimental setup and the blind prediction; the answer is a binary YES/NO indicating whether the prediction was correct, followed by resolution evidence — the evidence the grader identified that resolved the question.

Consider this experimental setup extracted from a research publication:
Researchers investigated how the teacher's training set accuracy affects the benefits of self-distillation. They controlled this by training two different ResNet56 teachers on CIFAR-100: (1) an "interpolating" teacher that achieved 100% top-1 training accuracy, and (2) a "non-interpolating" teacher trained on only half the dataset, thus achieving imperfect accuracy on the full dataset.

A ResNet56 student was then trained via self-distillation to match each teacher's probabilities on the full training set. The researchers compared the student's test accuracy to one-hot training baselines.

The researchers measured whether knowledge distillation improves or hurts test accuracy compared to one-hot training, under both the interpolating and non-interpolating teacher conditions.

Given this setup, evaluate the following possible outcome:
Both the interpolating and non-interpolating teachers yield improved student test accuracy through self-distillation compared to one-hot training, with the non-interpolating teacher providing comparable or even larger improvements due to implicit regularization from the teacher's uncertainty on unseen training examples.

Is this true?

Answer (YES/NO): NO